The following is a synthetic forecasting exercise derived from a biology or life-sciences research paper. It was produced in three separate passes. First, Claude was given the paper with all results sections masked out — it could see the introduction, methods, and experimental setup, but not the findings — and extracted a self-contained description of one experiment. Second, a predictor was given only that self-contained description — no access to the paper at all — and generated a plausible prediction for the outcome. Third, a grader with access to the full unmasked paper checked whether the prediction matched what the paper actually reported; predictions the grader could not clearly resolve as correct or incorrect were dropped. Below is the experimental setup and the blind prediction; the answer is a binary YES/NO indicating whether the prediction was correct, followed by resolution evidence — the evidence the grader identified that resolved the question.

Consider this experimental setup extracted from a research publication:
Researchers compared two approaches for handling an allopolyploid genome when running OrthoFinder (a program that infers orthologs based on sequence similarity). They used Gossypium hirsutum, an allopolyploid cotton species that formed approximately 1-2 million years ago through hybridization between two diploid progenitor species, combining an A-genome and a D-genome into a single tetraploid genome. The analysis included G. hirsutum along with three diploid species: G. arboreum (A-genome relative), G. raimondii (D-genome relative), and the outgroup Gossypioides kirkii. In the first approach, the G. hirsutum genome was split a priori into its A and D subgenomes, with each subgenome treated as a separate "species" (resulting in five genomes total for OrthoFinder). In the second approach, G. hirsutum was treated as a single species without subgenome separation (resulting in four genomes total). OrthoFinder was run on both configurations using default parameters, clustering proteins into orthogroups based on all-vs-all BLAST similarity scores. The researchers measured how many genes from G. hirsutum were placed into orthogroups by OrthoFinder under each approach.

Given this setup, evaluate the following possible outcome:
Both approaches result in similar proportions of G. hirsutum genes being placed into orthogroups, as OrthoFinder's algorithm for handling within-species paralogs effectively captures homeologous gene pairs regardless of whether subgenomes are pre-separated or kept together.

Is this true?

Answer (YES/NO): NO